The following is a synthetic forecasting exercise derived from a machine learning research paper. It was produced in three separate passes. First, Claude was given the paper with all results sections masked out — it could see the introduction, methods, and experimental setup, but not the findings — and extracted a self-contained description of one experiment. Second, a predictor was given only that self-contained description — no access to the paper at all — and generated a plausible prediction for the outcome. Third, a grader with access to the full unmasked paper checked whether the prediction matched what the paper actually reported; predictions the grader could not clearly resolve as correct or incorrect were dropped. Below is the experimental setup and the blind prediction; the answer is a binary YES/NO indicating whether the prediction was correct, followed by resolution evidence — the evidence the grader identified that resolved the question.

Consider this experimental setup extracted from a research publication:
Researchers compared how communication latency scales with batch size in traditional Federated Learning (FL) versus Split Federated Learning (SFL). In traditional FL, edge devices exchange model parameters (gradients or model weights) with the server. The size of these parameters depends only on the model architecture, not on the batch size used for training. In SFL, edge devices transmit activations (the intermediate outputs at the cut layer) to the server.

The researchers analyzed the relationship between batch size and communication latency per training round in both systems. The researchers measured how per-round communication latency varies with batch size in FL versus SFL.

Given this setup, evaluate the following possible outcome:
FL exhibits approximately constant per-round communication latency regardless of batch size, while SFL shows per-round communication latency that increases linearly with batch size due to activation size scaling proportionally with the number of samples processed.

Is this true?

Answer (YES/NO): YES